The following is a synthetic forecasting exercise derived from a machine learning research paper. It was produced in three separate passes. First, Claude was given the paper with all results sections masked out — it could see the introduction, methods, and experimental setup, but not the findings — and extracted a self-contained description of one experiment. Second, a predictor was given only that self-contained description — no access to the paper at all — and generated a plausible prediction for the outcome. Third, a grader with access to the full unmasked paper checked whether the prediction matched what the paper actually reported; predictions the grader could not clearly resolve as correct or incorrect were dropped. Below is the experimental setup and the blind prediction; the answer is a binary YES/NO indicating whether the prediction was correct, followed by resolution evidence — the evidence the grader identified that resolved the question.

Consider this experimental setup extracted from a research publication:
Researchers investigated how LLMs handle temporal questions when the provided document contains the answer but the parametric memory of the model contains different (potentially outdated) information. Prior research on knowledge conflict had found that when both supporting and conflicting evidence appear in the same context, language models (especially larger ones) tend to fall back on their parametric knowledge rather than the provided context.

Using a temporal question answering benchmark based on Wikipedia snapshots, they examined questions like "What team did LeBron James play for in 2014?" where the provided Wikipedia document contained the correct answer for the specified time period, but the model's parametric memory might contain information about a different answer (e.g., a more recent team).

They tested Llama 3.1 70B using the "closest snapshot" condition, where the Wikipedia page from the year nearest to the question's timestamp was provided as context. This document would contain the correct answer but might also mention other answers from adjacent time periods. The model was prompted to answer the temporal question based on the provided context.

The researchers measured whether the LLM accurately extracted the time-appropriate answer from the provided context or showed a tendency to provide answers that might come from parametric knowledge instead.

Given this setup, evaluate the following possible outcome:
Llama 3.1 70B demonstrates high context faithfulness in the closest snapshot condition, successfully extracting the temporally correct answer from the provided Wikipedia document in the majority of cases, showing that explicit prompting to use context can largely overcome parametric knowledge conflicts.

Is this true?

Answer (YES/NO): NO